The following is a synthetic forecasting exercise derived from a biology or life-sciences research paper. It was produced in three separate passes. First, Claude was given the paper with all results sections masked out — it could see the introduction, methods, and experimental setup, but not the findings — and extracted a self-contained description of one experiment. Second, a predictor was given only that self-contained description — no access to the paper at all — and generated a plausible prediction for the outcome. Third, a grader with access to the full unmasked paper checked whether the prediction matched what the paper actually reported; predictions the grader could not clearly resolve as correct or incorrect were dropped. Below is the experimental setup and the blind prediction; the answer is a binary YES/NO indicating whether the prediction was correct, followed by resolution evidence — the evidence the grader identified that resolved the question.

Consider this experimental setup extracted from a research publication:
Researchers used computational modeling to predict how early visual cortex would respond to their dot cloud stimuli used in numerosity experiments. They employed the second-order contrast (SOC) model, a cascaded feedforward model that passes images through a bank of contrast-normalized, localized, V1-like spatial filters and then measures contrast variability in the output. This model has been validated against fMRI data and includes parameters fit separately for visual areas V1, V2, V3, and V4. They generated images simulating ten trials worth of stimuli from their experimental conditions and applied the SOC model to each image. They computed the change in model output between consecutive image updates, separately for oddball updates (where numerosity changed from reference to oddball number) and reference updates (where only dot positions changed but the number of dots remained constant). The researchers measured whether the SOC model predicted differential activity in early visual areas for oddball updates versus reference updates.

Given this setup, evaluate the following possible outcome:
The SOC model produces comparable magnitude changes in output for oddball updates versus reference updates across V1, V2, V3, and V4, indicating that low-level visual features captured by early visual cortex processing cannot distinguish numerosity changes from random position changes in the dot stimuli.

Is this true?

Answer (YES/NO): NO